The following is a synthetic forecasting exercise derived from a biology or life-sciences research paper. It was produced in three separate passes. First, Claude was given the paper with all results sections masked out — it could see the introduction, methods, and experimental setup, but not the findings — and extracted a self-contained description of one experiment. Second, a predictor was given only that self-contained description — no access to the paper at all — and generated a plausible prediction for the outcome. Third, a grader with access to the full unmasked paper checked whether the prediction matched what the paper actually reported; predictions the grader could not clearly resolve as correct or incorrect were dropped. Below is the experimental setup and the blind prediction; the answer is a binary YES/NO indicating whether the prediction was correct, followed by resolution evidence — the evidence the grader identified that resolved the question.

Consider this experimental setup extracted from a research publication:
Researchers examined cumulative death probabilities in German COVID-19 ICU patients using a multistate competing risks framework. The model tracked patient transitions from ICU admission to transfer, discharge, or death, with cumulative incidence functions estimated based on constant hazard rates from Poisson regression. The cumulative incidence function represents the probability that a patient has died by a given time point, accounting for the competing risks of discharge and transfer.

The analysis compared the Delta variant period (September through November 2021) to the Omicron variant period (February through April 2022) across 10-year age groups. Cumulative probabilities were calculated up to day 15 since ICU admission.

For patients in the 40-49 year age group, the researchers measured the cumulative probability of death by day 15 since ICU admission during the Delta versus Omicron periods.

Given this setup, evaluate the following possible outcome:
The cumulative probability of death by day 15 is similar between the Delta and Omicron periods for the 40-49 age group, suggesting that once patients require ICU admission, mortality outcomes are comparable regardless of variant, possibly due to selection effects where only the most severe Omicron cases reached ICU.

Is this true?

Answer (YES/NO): NO